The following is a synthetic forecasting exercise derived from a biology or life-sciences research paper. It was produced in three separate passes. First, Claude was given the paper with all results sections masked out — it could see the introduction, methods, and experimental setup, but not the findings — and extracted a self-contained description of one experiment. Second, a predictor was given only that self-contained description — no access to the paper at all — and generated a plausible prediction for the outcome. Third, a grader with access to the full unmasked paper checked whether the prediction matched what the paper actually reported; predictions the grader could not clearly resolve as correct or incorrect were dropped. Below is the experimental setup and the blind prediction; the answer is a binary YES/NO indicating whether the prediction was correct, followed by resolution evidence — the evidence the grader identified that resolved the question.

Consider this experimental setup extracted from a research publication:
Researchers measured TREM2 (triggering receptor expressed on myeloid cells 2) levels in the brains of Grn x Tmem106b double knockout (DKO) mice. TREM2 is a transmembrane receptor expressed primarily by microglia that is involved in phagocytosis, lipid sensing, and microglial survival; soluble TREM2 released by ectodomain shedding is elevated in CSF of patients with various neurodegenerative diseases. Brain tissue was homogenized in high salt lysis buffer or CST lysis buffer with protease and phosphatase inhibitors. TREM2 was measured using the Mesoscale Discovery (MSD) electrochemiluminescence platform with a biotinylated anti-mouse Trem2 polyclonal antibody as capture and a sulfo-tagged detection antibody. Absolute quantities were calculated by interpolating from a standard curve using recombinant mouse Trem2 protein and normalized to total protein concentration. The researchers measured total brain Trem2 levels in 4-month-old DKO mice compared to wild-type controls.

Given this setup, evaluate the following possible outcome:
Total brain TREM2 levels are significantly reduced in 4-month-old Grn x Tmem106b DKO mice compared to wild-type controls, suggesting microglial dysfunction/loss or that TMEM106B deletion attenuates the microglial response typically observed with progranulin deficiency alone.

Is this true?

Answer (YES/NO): NO